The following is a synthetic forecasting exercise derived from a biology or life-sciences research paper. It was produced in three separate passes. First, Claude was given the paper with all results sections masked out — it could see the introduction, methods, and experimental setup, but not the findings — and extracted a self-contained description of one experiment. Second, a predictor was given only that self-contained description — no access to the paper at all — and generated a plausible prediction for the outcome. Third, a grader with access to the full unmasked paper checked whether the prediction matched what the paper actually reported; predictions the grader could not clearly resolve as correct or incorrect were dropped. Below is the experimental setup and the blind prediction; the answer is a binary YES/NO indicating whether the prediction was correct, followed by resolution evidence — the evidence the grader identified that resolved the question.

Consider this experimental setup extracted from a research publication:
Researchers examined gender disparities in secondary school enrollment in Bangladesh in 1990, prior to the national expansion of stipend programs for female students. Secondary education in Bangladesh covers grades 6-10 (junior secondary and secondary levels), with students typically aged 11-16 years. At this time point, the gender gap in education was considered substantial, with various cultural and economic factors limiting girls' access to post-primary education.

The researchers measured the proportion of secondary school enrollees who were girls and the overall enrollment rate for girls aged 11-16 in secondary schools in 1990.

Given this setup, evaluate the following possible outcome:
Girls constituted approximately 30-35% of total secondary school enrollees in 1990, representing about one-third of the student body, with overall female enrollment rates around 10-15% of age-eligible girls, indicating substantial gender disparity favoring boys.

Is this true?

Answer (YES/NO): NO